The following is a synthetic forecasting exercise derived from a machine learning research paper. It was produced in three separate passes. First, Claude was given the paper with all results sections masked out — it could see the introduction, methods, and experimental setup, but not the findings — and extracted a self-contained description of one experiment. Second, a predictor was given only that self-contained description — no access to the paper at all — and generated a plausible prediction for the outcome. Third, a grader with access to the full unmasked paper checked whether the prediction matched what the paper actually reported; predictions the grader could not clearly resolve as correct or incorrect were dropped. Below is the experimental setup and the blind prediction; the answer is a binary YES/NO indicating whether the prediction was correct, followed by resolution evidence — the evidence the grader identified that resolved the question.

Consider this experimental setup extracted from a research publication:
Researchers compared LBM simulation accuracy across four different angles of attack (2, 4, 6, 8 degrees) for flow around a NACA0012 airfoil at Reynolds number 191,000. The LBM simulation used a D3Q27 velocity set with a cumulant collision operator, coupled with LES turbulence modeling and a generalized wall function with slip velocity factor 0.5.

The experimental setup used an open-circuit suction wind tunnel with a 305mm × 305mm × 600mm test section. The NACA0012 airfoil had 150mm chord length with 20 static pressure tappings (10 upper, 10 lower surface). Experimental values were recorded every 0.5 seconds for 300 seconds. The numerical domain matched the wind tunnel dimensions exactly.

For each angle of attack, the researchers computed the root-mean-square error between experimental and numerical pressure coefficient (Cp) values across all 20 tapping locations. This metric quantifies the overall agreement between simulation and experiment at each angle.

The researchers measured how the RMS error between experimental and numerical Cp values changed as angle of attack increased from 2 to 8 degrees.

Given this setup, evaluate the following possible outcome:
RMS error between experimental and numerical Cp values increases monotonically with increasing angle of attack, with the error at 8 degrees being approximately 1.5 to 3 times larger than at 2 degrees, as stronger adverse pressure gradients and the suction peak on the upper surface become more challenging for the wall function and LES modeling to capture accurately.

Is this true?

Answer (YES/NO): NO